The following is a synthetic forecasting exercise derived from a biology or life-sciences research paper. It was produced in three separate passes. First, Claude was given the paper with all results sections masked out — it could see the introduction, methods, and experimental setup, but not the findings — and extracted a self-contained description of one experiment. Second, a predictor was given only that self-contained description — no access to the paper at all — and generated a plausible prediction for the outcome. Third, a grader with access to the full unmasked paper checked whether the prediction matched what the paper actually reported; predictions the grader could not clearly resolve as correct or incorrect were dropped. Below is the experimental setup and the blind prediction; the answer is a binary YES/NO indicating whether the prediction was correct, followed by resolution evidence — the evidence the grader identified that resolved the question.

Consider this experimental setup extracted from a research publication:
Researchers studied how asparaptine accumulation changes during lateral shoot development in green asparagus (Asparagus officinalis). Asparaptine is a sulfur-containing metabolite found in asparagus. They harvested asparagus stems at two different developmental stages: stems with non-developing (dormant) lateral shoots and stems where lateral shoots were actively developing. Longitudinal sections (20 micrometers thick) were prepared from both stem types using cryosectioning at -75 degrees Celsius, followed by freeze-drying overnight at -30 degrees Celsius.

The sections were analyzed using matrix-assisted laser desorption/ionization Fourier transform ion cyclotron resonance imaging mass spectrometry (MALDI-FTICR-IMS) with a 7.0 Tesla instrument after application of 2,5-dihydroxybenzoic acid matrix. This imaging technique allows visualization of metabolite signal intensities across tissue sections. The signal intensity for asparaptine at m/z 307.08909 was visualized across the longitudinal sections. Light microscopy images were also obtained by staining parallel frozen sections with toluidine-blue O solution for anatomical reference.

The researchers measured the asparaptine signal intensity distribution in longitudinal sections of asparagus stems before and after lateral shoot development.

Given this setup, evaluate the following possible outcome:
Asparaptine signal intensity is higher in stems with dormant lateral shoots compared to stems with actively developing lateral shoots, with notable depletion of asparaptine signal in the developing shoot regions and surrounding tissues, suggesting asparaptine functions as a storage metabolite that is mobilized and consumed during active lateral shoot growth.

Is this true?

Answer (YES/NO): NO